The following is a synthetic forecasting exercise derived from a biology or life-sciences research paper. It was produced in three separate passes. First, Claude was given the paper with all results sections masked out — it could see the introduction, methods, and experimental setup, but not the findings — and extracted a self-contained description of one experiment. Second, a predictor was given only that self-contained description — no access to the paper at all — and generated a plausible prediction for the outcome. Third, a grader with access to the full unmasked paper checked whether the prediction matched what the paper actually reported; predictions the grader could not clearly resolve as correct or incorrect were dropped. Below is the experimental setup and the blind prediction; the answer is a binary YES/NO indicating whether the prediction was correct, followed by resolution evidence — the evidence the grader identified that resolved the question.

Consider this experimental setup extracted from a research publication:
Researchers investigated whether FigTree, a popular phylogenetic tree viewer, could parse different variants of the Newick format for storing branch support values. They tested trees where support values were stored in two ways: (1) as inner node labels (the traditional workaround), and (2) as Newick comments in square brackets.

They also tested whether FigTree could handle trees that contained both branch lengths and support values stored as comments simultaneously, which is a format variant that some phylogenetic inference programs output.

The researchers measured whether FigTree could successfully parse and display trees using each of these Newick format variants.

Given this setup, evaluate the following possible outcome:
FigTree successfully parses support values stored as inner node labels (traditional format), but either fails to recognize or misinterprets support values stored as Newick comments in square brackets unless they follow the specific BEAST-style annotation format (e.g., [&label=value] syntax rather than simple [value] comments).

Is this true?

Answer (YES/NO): NO